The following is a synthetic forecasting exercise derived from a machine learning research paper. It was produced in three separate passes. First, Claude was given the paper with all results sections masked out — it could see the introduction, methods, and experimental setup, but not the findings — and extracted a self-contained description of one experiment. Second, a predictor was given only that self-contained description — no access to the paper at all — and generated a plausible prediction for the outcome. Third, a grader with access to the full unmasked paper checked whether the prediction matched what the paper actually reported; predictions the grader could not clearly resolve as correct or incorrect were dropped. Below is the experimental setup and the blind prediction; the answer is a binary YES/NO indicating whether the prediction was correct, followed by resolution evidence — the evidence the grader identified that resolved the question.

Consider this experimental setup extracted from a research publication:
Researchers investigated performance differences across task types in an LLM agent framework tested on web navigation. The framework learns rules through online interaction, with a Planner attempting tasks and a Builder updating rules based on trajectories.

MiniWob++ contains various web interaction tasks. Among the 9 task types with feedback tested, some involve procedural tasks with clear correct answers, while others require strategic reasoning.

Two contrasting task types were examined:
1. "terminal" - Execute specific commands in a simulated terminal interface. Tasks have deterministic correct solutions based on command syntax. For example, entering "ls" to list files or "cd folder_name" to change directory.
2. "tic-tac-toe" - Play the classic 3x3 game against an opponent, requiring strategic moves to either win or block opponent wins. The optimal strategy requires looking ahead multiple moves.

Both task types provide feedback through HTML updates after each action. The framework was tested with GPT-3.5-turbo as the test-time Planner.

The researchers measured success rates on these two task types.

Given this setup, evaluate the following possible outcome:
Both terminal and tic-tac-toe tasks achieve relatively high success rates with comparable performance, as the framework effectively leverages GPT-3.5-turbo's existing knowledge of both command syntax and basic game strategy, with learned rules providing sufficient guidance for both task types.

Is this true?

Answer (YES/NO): NO